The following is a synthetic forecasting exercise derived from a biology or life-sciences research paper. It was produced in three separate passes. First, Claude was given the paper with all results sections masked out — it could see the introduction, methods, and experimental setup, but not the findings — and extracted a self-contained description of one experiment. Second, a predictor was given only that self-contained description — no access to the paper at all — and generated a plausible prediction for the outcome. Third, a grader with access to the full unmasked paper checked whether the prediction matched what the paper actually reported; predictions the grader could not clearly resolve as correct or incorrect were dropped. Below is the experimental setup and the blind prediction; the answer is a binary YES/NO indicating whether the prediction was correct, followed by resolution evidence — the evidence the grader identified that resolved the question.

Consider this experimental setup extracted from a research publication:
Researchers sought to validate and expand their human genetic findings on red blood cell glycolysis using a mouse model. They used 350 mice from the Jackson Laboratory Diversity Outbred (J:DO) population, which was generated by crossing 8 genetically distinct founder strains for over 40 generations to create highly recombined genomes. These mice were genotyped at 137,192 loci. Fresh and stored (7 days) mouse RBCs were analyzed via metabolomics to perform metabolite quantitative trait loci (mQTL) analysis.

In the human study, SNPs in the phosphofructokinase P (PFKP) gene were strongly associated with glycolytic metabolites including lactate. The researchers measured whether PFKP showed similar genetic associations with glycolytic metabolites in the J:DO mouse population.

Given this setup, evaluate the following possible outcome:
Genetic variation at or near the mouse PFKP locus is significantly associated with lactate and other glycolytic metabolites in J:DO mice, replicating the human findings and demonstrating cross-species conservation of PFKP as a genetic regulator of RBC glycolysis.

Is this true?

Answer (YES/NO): NO